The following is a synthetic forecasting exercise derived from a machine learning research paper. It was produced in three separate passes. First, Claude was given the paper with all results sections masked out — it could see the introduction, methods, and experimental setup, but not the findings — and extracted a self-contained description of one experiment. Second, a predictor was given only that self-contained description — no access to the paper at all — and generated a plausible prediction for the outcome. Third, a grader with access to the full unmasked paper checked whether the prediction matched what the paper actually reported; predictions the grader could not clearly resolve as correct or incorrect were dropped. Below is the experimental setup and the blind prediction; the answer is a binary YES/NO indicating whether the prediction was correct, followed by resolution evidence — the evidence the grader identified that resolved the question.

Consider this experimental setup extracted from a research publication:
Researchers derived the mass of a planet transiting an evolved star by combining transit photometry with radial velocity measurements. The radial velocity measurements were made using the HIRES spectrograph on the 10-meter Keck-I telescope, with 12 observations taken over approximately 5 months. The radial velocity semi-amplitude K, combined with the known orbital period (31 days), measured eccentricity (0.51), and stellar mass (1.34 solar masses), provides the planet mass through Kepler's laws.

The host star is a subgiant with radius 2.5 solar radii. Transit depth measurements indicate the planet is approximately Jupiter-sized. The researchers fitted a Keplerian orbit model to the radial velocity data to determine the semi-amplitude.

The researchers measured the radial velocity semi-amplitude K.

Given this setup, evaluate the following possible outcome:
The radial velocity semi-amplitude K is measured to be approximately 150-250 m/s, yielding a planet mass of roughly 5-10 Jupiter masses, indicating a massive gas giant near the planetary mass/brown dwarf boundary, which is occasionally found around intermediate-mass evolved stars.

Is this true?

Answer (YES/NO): NO